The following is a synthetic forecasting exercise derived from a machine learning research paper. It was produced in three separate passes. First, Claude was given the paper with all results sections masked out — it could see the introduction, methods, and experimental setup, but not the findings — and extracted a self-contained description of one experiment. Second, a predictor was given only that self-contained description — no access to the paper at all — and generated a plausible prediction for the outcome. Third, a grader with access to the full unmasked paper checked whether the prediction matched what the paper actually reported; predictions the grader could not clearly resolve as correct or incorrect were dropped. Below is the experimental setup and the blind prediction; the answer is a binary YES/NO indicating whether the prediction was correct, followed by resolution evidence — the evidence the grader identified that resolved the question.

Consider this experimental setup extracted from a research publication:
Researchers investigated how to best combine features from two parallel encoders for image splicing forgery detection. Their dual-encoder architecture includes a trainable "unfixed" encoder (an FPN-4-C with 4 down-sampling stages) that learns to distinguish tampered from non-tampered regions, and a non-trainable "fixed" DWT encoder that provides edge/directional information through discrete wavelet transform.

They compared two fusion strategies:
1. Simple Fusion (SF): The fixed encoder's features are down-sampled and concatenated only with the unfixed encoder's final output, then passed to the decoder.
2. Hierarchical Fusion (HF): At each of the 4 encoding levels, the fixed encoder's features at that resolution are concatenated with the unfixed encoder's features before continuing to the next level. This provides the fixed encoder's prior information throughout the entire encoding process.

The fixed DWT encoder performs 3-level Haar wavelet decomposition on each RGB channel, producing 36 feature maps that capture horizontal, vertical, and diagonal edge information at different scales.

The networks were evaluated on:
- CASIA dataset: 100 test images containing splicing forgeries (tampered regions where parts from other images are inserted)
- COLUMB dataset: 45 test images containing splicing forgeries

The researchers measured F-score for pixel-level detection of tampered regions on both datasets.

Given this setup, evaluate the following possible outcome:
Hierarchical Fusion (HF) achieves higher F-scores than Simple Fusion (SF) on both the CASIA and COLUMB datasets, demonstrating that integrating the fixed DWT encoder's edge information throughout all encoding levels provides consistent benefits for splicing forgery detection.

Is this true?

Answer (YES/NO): YES